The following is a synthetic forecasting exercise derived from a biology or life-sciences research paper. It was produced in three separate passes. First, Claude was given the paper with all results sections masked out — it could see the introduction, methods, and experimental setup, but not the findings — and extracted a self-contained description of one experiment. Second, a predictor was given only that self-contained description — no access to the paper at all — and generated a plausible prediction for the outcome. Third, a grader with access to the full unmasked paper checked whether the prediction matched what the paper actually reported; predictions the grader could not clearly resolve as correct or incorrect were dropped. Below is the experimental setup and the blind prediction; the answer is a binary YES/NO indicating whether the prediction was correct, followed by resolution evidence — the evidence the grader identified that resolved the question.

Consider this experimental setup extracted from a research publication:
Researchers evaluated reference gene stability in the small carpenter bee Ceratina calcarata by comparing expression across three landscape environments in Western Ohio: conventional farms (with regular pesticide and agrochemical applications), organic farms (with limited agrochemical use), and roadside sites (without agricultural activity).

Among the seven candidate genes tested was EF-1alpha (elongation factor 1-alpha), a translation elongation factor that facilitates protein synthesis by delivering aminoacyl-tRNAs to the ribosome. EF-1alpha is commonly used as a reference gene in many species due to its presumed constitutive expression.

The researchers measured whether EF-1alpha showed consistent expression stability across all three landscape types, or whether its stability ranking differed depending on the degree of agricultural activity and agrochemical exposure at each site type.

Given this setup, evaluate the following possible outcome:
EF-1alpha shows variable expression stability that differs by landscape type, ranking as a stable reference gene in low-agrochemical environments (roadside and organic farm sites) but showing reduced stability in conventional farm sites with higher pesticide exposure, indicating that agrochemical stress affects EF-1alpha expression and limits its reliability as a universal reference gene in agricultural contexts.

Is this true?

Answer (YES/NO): NO